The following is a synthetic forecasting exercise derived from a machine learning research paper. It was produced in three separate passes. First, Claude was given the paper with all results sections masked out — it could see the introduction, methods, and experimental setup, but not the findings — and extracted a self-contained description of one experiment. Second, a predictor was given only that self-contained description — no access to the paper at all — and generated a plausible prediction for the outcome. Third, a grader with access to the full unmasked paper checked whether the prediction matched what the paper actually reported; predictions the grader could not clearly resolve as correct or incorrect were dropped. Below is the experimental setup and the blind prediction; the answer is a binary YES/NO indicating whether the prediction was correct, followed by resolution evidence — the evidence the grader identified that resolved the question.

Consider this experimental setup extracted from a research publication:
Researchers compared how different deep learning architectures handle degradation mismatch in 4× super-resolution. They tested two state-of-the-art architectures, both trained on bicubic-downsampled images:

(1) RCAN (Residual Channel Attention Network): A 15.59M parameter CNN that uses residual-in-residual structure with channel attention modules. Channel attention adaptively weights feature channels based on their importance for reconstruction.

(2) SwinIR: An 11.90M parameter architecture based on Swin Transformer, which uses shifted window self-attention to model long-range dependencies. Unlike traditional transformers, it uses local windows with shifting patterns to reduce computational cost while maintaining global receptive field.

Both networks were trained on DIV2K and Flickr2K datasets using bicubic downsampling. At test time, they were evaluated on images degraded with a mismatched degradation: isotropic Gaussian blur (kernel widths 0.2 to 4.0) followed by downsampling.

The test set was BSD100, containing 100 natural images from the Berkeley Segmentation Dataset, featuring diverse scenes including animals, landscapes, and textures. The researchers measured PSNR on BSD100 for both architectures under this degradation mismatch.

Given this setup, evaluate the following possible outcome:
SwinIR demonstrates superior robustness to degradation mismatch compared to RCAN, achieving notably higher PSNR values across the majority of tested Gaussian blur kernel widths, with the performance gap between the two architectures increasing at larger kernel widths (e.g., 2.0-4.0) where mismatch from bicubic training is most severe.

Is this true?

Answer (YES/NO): NO